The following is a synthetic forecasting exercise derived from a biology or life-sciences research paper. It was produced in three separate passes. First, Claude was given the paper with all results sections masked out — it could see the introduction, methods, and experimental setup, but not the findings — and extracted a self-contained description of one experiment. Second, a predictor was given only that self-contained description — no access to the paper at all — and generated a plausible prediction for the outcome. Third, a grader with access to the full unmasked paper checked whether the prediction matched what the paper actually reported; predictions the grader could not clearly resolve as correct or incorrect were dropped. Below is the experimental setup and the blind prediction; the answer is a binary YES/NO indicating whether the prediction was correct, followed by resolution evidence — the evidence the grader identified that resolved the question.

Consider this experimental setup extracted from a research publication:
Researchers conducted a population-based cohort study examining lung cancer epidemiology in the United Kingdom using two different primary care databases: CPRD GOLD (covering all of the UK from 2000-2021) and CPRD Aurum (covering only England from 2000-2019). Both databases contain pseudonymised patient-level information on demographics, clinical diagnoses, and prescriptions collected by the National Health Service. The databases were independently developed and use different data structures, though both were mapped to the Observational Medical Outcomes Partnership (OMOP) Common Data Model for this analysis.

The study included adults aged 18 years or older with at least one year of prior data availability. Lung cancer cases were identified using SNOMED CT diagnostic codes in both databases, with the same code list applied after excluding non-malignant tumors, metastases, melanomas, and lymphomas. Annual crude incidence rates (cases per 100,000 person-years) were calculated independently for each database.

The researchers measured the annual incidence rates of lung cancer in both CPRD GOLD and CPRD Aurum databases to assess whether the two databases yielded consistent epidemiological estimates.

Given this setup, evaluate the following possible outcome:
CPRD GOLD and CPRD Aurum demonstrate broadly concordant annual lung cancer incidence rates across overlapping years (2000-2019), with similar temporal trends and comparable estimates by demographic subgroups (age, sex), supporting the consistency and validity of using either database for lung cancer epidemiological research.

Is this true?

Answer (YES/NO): YES